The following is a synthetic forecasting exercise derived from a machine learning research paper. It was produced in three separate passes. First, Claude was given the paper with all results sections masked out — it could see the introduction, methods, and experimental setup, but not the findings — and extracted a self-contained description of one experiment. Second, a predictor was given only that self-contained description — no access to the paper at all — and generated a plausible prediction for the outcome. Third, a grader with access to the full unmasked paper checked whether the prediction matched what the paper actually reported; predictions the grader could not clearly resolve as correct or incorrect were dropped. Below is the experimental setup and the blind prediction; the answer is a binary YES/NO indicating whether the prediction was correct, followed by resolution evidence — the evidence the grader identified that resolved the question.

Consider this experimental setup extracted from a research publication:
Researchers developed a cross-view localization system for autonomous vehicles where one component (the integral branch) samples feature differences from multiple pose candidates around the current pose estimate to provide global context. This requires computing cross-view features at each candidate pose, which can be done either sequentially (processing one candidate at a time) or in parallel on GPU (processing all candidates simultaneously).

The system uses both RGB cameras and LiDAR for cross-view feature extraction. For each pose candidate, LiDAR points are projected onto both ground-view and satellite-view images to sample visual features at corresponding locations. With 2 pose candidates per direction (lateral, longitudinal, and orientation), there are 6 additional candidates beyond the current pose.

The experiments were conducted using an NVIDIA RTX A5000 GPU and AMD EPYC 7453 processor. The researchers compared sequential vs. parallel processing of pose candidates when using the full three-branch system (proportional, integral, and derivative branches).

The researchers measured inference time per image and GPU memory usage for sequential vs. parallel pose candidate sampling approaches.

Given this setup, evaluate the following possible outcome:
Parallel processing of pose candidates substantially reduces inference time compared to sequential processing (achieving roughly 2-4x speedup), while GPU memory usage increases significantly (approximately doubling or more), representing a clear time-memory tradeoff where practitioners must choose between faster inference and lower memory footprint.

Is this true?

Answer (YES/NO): NO